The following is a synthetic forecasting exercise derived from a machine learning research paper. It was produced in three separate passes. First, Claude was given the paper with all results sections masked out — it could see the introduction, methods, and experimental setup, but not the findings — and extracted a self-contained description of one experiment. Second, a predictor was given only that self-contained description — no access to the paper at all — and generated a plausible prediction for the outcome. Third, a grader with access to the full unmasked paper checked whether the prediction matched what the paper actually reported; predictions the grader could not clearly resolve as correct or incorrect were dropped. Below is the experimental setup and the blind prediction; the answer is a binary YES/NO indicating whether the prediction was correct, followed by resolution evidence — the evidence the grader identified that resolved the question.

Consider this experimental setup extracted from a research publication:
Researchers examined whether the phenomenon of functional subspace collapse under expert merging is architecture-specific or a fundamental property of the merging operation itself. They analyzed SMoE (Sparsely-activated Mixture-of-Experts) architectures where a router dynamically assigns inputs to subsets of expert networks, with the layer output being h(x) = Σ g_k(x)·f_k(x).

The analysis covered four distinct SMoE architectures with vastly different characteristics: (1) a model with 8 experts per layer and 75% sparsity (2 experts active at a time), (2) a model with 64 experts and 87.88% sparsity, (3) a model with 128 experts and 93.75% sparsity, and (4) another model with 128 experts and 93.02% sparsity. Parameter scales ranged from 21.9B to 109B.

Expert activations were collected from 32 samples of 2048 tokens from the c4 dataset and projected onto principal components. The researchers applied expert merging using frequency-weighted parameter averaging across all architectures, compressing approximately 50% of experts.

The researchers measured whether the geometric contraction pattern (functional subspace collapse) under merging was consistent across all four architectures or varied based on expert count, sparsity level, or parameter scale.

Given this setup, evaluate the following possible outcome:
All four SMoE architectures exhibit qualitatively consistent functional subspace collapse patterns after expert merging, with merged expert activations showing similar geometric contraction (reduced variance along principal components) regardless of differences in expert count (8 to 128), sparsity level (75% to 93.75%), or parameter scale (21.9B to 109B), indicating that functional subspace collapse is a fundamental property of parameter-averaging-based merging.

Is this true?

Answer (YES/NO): YES